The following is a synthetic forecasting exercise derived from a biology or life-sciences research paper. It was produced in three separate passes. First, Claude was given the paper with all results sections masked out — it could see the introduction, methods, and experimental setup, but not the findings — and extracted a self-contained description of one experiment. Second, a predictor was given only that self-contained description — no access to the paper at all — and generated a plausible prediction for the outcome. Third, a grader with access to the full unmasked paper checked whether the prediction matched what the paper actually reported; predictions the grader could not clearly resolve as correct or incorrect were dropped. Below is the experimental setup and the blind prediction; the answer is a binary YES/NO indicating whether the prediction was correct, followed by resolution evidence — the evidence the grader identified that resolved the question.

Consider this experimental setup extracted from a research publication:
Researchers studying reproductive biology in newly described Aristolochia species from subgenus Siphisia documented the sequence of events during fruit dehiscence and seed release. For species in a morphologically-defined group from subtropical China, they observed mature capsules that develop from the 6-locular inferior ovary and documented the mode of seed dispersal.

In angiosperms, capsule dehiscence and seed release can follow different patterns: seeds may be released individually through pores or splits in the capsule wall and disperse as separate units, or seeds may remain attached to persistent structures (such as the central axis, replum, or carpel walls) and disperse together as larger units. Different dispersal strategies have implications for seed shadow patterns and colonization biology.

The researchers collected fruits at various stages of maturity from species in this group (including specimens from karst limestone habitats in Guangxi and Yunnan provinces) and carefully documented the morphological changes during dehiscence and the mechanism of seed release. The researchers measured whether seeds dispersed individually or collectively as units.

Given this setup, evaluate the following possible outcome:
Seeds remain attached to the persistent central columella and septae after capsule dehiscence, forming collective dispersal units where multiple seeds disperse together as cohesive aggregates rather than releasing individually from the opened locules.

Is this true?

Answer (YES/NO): YES